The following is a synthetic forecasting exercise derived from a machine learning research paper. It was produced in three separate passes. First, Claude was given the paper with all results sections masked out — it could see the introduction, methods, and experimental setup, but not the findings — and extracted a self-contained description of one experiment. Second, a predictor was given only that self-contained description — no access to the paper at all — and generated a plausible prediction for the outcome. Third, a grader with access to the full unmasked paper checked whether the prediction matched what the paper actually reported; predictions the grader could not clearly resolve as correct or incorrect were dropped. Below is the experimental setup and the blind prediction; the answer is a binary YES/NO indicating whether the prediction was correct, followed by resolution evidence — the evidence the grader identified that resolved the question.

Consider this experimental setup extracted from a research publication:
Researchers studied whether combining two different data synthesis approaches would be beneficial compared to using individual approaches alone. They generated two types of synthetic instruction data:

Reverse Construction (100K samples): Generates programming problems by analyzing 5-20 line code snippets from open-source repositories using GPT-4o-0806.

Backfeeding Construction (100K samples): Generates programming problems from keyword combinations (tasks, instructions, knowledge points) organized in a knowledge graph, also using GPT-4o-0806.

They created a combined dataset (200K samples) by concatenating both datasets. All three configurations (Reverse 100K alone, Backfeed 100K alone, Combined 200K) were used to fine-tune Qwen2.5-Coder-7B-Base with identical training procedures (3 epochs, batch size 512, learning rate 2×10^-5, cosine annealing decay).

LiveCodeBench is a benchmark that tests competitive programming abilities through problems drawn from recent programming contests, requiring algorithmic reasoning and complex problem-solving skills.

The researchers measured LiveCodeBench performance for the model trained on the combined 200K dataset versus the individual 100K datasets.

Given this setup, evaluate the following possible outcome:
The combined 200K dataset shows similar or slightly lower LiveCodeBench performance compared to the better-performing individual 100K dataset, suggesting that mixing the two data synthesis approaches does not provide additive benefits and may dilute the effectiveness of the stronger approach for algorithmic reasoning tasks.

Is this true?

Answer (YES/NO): NO